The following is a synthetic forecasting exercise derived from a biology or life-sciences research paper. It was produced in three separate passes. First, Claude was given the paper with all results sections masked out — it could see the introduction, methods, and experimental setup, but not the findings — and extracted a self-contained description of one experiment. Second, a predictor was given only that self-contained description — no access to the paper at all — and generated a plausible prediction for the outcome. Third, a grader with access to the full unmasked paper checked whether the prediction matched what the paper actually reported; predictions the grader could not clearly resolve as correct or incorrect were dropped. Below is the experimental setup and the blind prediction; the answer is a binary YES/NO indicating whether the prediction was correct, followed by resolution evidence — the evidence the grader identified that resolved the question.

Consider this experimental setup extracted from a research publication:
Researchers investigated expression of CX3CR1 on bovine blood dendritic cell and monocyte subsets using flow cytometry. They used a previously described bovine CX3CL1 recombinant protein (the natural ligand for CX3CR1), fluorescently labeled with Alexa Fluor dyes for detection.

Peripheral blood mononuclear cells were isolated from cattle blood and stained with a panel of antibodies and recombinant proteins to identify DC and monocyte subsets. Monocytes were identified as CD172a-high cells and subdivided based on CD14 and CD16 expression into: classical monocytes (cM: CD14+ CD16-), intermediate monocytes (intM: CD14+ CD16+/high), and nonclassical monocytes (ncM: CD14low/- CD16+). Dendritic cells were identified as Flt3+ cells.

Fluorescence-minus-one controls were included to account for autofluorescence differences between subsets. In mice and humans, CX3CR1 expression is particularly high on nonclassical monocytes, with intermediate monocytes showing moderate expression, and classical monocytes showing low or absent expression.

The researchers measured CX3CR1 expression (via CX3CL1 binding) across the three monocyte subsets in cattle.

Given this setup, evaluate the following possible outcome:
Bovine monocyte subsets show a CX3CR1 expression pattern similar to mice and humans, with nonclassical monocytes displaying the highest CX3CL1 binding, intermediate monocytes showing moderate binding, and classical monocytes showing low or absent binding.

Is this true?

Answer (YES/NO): NO